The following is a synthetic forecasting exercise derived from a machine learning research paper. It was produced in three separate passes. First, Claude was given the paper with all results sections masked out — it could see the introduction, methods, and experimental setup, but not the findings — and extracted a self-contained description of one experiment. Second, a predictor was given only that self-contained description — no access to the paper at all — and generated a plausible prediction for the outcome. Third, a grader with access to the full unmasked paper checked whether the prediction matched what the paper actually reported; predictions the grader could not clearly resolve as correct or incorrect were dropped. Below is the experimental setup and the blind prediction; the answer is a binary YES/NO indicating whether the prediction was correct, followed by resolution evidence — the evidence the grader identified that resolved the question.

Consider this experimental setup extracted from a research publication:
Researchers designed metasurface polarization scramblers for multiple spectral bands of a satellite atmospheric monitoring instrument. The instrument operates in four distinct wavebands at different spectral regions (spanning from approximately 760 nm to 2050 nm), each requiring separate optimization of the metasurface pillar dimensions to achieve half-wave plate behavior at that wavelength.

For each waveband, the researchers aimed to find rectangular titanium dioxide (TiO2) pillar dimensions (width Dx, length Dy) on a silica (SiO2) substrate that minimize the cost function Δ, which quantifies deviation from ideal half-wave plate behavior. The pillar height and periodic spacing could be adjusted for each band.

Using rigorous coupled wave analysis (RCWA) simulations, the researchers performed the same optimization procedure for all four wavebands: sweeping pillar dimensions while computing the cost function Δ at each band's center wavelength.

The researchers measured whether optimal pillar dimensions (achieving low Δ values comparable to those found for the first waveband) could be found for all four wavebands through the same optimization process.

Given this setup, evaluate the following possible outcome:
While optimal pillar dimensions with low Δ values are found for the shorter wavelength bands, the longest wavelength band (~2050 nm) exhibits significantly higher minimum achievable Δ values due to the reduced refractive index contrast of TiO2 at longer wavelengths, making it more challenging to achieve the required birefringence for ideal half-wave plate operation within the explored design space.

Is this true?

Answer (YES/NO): NO